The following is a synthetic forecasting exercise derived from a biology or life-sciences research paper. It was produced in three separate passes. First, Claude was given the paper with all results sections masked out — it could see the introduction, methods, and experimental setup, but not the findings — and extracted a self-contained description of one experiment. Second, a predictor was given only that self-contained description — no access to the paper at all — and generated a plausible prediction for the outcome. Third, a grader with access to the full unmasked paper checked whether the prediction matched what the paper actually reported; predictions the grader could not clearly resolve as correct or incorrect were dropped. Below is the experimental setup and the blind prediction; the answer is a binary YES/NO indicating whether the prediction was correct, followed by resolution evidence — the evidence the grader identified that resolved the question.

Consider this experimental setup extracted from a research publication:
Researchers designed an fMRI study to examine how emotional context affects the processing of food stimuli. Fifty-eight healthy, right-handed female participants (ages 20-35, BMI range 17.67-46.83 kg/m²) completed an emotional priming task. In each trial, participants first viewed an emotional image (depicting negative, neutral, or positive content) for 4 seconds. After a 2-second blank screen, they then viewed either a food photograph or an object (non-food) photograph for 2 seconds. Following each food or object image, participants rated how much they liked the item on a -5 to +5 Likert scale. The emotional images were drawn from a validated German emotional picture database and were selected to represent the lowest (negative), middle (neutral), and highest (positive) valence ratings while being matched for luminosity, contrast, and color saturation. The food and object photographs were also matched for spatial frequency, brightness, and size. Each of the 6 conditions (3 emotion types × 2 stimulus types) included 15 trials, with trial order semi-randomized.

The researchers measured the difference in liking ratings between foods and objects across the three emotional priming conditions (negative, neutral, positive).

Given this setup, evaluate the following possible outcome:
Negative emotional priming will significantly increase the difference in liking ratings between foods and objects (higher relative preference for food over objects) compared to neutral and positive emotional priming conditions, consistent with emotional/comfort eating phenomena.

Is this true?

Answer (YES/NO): NO